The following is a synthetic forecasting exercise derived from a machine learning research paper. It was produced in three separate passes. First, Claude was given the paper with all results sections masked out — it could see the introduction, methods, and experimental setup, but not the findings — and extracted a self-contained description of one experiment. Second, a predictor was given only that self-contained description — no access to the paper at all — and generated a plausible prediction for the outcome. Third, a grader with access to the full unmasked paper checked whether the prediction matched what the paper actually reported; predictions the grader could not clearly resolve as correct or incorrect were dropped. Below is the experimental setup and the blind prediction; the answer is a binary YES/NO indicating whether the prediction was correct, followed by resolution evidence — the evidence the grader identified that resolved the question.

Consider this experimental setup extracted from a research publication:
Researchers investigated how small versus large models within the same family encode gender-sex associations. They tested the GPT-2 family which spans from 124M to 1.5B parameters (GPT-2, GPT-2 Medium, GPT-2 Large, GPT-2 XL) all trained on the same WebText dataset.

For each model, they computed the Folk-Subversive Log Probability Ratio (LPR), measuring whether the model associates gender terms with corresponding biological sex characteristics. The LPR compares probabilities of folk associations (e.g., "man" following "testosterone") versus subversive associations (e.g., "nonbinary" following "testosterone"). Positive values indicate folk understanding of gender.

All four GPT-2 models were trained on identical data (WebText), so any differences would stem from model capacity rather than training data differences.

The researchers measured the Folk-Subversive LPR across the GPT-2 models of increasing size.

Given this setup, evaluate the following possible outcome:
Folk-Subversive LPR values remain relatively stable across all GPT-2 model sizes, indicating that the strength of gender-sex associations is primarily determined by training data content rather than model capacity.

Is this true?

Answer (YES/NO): NO